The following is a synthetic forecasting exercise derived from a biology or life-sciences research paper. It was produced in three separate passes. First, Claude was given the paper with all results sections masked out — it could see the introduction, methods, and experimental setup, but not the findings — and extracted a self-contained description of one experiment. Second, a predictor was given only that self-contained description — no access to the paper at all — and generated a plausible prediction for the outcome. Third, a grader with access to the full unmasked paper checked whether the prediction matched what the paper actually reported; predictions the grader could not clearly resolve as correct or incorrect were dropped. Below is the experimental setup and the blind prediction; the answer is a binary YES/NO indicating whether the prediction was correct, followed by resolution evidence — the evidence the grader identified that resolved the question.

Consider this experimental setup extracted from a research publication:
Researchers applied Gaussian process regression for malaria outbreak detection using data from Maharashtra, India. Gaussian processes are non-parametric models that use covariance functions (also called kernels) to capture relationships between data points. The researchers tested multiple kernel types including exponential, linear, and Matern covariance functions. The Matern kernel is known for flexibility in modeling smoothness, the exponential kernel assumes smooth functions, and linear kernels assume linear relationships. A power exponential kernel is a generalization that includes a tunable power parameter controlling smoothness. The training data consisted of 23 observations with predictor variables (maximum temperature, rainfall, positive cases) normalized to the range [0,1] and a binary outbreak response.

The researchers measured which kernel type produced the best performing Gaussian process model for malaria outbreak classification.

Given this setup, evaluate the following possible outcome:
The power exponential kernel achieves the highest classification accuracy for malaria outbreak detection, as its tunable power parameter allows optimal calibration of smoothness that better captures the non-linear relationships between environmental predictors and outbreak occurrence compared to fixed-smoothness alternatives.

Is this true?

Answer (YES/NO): YES